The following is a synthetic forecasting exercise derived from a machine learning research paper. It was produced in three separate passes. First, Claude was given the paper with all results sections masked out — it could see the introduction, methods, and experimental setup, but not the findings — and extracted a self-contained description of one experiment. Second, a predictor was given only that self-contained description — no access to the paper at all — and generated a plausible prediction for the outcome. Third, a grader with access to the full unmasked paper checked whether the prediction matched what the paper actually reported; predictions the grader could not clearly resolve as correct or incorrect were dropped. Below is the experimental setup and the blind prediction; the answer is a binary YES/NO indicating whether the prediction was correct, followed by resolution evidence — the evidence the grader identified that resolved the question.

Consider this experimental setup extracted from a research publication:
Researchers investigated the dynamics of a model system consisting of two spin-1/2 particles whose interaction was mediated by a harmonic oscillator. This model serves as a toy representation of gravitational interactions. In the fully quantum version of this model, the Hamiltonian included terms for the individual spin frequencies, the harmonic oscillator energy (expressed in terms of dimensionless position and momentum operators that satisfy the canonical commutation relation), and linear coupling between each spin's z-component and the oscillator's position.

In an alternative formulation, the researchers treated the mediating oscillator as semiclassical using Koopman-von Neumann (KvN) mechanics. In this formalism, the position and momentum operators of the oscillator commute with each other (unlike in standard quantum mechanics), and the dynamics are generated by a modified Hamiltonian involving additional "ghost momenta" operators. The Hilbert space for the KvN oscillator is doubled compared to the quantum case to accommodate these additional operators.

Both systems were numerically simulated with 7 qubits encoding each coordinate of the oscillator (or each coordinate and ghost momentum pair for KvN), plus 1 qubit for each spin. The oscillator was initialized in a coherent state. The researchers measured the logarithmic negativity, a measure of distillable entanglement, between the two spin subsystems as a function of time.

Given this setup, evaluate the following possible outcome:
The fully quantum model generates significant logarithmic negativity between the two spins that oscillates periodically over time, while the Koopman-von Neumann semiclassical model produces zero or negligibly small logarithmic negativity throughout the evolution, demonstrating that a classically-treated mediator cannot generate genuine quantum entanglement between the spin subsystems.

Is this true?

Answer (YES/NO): YES